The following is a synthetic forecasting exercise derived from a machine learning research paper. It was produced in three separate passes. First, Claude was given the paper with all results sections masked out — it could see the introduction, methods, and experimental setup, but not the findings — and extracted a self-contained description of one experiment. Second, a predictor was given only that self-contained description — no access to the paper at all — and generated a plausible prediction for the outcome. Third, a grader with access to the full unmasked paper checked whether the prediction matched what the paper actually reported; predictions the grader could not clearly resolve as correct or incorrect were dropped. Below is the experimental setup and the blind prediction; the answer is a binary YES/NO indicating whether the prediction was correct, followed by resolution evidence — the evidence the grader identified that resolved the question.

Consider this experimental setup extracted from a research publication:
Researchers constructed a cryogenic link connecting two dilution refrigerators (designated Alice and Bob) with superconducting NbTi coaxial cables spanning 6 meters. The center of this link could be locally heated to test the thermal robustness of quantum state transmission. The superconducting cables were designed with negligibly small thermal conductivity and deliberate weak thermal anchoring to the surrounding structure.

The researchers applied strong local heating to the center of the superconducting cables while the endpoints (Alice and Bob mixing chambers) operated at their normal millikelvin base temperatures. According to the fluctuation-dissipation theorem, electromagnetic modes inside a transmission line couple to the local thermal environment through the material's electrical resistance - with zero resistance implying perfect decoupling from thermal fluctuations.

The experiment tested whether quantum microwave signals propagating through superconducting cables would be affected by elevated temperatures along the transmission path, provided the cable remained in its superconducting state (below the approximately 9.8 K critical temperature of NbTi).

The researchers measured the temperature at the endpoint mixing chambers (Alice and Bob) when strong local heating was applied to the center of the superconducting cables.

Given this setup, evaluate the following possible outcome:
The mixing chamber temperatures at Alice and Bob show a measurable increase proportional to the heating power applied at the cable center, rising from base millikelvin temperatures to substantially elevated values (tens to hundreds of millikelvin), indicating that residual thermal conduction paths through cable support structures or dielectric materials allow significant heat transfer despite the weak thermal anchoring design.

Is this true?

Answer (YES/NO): YES